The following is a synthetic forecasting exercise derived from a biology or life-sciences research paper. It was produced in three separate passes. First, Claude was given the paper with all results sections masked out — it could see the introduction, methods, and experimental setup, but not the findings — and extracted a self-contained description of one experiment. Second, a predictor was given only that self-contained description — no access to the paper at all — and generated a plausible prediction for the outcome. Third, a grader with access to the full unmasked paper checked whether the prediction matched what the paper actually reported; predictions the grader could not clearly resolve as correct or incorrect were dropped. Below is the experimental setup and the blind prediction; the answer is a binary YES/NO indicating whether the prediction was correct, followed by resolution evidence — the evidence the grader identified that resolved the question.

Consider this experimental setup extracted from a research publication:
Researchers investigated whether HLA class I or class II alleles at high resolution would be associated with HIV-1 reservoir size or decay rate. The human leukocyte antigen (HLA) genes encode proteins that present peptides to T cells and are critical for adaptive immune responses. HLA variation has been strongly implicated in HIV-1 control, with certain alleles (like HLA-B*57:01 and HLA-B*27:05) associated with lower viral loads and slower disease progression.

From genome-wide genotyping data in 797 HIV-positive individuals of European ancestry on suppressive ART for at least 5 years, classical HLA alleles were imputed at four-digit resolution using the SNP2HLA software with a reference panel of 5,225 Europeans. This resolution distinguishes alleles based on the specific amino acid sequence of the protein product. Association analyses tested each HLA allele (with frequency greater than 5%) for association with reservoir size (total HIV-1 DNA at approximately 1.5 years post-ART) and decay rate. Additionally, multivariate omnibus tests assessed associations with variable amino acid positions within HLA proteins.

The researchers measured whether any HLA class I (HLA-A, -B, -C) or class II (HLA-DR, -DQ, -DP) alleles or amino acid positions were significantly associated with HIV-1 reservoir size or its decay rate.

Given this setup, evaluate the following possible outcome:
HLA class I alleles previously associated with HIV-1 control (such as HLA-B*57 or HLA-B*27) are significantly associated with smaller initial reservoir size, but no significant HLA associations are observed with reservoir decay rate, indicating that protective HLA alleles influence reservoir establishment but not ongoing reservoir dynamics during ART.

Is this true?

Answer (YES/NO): NO